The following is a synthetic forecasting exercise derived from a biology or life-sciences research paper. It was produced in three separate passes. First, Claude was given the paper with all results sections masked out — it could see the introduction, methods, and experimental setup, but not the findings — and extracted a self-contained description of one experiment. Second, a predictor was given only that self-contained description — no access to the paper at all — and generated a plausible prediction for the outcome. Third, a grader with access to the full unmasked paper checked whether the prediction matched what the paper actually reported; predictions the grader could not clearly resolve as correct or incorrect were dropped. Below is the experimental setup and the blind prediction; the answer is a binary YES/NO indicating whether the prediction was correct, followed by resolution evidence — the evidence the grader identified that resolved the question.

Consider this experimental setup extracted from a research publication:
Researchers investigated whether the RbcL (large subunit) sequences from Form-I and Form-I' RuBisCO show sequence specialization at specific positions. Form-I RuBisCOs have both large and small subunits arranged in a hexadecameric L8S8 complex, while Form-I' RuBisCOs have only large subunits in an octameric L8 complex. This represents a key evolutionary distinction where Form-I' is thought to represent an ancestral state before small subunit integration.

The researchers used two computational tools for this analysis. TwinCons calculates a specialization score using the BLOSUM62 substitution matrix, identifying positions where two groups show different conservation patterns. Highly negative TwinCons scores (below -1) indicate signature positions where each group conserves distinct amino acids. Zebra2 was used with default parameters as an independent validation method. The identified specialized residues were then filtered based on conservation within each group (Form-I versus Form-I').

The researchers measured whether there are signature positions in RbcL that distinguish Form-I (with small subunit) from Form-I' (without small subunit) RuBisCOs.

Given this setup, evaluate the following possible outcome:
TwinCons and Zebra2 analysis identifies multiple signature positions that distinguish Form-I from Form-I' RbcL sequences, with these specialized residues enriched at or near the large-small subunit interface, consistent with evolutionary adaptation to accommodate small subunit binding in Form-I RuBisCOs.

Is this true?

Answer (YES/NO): NO